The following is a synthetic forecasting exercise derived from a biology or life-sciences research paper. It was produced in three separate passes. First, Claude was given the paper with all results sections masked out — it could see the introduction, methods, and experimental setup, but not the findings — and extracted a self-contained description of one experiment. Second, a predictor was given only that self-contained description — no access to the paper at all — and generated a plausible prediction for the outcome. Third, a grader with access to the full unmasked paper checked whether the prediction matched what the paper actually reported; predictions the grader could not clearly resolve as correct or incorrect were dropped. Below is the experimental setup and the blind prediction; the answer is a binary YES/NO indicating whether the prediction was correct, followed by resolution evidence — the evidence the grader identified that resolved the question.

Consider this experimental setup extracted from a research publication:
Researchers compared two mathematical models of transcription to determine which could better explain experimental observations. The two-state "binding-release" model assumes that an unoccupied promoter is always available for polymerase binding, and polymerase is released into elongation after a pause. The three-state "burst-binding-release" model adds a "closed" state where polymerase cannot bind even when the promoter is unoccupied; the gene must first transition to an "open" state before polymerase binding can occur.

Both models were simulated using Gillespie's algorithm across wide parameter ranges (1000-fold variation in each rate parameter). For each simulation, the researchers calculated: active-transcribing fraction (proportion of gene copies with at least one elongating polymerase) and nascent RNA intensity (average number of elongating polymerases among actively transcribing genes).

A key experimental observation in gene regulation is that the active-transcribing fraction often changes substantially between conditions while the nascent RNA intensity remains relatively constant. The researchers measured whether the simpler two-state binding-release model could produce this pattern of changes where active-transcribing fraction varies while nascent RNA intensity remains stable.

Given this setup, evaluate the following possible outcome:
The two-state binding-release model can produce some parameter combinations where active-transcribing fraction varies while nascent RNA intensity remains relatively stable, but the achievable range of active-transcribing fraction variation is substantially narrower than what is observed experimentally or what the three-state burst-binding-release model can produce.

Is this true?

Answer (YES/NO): NO